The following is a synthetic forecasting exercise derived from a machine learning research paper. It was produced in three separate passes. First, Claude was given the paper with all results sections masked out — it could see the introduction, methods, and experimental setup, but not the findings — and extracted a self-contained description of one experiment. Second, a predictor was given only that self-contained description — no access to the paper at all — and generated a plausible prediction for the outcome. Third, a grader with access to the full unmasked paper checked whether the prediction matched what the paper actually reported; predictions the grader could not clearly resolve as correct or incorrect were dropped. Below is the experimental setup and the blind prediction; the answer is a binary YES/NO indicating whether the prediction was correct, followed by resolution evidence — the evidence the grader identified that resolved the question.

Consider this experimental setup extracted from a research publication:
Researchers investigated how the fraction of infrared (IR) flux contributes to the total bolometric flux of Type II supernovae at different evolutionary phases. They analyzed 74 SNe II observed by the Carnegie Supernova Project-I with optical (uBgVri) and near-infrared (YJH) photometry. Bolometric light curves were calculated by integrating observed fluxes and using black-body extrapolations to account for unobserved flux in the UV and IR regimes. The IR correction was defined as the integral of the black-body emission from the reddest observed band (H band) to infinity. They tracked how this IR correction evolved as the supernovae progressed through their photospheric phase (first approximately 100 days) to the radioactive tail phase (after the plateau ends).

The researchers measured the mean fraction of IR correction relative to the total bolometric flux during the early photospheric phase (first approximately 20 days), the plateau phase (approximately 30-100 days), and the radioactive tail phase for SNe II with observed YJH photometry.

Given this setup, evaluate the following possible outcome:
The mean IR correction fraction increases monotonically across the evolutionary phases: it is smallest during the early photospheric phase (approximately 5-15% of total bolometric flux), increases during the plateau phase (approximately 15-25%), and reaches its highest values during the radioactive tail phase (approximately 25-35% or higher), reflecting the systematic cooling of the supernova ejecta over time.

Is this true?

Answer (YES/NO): NO